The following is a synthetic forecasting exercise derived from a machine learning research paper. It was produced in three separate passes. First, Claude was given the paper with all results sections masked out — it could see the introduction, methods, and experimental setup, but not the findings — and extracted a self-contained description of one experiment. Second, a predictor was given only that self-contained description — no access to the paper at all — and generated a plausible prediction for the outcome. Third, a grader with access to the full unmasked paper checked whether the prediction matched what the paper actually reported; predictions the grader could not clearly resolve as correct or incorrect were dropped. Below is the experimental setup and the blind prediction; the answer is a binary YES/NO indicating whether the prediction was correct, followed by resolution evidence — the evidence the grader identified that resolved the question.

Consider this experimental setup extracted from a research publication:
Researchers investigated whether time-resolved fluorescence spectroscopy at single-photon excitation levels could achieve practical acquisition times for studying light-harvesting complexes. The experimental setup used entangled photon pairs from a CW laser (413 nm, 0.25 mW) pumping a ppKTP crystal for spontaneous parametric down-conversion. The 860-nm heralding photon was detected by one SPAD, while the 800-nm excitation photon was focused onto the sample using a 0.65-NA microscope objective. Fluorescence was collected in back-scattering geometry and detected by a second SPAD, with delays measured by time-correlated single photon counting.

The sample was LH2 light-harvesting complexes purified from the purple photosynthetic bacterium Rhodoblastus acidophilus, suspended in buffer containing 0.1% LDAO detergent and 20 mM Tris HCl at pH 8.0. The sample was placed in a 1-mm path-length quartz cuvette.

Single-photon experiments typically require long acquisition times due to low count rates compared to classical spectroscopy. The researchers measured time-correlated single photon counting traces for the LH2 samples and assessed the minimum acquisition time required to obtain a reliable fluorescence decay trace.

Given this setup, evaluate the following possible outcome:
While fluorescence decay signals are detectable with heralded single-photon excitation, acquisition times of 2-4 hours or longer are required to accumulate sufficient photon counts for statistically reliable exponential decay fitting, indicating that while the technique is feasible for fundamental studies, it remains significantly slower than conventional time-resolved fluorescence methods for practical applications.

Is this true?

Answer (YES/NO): NO